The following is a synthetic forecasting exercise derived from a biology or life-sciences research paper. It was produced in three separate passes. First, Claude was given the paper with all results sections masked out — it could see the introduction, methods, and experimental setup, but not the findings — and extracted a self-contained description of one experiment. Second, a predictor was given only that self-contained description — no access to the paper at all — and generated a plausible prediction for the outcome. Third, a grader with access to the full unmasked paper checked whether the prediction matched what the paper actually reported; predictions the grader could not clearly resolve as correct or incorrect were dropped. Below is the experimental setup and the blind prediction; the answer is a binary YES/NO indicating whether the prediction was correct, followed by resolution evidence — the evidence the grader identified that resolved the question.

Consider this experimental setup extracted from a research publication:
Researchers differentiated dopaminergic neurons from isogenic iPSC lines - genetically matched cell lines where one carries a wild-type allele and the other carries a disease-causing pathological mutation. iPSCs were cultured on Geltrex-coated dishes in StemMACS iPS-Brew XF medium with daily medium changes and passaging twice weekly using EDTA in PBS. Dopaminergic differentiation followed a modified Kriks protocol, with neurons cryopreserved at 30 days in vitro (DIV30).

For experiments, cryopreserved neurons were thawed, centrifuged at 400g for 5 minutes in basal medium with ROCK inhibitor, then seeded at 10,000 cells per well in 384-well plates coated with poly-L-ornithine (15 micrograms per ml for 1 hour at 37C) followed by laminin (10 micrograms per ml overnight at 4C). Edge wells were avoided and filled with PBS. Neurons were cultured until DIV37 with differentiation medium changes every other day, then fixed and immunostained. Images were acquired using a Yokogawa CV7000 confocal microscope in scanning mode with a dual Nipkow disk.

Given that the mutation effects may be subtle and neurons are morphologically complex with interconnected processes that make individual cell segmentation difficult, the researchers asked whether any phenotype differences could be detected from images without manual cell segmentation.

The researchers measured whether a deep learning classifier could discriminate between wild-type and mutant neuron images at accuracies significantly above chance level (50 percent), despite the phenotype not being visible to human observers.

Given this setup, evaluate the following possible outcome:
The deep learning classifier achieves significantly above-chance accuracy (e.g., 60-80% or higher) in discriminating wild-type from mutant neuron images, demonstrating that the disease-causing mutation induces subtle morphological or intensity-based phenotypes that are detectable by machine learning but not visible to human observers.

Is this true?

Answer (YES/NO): YES